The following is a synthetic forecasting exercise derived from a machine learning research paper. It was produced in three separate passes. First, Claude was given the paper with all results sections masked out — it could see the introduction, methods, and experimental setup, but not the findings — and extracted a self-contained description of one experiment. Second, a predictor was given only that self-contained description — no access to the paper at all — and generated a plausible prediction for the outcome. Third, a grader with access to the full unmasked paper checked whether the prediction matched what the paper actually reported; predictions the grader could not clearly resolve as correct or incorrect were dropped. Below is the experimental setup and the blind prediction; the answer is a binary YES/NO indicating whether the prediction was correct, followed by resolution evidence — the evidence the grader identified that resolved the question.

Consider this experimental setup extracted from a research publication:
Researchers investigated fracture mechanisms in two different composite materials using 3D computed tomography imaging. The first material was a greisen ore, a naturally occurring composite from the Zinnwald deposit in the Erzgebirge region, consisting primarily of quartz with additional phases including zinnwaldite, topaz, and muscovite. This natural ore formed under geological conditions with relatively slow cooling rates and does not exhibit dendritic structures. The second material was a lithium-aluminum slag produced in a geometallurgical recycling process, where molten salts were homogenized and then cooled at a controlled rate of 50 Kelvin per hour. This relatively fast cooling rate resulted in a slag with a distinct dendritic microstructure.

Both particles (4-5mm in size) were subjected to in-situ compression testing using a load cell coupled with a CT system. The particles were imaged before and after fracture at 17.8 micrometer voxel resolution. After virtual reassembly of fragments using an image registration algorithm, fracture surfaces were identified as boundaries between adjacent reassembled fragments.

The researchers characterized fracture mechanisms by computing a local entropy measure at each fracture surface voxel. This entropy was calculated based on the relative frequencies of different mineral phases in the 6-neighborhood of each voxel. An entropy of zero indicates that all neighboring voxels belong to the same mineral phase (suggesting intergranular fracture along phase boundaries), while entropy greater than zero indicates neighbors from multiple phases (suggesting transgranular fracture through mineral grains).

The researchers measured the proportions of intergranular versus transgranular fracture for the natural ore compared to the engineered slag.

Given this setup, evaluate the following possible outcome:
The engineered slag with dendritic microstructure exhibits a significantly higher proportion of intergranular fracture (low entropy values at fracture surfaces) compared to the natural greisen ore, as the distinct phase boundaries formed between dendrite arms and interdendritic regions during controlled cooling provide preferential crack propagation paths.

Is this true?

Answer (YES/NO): NO